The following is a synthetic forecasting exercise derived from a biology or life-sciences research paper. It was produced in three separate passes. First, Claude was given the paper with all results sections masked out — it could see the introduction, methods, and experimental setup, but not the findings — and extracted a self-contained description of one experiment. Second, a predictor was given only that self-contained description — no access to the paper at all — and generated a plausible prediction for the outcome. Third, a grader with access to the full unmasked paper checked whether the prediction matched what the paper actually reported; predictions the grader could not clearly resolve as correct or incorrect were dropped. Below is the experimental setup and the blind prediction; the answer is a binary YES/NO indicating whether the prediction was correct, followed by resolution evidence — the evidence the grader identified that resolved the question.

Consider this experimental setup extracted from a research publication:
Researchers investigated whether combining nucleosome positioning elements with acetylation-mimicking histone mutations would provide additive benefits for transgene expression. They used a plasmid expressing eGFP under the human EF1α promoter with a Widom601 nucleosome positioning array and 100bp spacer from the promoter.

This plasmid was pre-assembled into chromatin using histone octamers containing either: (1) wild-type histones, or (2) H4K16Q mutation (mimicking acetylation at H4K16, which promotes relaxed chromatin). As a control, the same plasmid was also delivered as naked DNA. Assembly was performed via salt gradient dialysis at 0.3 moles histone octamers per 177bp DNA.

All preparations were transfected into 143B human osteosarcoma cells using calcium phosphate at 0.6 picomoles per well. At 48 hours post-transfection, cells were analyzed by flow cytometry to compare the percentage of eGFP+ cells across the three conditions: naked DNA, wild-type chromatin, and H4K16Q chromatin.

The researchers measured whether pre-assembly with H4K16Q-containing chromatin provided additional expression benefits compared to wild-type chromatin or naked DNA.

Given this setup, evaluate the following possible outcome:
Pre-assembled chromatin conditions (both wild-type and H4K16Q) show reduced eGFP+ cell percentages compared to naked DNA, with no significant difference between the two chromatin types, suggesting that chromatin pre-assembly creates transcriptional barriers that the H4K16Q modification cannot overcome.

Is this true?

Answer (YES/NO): NO